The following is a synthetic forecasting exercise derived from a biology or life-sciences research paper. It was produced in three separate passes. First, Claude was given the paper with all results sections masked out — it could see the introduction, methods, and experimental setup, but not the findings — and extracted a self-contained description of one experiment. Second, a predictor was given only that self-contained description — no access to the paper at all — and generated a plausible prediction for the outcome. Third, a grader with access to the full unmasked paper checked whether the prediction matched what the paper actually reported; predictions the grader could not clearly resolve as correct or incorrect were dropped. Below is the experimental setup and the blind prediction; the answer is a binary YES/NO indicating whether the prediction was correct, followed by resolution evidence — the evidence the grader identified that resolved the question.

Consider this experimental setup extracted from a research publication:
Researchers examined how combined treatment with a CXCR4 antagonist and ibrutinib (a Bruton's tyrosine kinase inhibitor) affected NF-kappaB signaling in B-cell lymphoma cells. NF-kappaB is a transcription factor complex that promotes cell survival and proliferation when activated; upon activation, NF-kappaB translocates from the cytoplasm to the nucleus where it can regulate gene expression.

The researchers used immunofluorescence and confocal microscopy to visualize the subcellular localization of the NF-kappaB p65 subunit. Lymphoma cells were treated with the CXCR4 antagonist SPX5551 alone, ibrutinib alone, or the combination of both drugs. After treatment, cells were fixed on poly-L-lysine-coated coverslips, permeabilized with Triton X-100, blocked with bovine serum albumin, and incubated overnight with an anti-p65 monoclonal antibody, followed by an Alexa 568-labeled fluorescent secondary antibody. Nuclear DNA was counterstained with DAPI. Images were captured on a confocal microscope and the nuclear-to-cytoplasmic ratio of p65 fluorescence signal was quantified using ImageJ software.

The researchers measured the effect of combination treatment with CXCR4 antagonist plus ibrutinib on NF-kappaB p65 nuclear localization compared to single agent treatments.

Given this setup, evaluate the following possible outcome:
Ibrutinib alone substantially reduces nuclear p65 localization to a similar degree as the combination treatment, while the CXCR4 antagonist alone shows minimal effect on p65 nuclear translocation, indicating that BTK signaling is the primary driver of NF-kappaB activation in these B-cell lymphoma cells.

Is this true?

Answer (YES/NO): NO